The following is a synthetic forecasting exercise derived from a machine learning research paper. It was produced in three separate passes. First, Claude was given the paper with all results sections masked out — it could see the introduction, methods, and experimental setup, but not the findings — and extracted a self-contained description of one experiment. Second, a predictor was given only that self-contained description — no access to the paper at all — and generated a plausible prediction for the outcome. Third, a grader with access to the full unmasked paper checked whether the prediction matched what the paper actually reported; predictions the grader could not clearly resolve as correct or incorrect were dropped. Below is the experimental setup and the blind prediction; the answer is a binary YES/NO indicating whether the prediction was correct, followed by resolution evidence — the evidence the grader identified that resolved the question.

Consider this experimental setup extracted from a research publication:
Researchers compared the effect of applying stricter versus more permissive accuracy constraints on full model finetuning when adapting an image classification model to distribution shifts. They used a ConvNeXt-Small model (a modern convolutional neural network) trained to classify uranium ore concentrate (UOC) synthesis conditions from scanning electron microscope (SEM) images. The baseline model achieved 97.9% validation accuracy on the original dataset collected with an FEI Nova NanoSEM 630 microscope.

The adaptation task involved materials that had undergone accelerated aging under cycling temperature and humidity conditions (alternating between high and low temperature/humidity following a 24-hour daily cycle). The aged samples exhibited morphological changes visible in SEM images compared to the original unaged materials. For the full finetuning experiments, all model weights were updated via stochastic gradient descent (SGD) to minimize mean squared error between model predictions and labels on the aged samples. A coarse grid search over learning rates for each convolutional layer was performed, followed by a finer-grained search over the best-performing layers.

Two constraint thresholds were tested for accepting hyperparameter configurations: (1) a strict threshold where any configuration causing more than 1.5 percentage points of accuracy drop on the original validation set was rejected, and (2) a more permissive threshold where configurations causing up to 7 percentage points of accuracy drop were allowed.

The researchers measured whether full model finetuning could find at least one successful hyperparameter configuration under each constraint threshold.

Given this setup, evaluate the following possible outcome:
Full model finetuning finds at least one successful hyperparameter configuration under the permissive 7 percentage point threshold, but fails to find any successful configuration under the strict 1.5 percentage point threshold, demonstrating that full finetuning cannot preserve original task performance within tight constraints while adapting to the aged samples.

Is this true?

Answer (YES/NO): YES